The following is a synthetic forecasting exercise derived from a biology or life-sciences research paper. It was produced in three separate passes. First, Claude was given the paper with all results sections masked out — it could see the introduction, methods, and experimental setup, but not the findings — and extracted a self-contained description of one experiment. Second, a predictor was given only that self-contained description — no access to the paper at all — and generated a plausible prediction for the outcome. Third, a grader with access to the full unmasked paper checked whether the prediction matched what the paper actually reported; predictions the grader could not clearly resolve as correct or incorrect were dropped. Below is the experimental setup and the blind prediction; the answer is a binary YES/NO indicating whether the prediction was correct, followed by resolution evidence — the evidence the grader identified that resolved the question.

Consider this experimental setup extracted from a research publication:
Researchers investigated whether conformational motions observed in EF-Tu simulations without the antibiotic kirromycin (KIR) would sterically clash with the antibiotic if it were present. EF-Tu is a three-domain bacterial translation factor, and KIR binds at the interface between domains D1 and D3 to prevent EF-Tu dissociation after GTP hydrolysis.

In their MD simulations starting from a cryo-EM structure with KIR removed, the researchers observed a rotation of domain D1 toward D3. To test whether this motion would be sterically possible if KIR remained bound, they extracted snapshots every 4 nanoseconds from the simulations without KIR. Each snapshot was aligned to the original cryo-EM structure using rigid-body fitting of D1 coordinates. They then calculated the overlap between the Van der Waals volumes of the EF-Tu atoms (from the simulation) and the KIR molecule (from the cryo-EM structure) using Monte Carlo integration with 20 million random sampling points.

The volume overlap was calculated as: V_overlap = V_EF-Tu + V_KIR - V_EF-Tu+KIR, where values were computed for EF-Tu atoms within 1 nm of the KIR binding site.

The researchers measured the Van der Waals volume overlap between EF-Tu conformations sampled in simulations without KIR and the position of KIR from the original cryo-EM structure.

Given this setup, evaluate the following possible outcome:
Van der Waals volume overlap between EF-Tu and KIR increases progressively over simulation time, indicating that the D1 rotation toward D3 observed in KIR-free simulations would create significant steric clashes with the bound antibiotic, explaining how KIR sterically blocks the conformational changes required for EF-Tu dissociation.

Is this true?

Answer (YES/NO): YES